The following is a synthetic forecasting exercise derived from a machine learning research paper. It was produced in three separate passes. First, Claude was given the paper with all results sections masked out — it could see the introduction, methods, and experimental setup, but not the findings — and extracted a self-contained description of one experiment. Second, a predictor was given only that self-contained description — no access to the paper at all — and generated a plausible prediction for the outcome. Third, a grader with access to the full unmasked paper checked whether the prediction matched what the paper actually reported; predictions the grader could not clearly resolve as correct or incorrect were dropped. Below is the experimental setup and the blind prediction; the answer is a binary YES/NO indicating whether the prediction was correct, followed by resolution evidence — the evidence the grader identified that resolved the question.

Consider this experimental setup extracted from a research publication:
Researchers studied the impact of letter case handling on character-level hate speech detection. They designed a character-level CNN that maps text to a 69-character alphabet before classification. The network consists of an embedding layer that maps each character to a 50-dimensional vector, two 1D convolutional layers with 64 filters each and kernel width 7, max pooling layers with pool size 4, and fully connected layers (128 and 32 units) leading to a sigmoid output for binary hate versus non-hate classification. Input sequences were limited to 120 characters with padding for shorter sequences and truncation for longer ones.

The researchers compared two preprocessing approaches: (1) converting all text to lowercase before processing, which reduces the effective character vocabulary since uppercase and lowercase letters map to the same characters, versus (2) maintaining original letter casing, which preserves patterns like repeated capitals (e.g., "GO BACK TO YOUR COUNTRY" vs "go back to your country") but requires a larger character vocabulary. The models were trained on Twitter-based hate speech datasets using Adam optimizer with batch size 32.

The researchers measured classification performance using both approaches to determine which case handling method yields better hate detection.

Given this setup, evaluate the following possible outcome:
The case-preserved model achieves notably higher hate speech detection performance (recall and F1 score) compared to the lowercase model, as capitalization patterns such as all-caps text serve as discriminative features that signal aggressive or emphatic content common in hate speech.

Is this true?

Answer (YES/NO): NO